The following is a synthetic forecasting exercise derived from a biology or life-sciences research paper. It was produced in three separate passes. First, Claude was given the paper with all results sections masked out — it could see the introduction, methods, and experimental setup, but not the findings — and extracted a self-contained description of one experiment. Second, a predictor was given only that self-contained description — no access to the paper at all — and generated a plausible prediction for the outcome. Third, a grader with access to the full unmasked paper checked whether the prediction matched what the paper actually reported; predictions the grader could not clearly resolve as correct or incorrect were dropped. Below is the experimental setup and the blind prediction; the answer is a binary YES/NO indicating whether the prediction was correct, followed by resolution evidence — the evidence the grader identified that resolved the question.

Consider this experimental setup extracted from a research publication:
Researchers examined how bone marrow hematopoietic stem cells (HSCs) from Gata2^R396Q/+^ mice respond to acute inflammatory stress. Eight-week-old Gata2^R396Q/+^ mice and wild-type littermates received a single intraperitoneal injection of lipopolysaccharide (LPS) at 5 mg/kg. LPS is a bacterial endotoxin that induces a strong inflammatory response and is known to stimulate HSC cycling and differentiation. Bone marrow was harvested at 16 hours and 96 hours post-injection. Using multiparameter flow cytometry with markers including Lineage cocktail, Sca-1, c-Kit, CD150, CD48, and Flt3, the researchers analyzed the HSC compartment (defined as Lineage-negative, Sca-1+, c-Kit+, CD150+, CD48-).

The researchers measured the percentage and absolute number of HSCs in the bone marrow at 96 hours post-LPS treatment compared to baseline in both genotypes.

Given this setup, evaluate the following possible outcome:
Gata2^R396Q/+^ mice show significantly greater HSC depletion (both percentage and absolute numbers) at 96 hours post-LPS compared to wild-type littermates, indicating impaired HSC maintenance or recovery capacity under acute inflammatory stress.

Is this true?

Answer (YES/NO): NO